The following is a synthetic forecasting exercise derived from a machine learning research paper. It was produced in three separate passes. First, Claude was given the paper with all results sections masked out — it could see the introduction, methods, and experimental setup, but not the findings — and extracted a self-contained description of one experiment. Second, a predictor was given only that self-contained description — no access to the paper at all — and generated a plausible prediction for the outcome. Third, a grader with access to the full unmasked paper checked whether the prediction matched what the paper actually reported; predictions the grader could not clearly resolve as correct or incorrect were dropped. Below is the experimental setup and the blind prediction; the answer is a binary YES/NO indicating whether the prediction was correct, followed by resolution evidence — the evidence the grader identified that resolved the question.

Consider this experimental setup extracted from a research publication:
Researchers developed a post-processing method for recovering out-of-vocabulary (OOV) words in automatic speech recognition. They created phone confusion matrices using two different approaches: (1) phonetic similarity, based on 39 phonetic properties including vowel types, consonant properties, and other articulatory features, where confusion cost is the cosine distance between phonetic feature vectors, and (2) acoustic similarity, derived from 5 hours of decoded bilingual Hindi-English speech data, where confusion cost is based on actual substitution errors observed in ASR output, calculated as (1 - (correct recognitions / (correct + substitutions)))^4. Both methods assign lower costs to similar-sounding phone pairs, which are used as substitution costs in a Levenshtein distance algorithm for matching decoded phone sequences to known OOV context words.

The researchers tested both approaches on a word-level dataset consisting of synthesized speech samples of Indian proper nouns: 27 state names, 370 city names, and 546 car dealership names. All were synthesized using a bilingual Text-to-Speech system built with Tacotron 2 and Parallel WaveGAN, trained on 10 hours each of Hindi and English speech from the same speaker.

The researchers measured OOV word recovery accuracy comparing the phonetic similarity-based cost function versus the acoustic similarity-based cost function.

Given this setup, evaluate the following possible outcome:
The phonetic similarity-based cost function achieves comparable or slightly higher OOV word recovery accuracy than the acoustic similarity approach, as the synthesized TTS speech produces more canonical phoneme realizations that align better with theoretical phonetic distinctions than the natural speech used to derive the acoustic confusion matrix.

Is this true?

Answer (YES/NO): NO